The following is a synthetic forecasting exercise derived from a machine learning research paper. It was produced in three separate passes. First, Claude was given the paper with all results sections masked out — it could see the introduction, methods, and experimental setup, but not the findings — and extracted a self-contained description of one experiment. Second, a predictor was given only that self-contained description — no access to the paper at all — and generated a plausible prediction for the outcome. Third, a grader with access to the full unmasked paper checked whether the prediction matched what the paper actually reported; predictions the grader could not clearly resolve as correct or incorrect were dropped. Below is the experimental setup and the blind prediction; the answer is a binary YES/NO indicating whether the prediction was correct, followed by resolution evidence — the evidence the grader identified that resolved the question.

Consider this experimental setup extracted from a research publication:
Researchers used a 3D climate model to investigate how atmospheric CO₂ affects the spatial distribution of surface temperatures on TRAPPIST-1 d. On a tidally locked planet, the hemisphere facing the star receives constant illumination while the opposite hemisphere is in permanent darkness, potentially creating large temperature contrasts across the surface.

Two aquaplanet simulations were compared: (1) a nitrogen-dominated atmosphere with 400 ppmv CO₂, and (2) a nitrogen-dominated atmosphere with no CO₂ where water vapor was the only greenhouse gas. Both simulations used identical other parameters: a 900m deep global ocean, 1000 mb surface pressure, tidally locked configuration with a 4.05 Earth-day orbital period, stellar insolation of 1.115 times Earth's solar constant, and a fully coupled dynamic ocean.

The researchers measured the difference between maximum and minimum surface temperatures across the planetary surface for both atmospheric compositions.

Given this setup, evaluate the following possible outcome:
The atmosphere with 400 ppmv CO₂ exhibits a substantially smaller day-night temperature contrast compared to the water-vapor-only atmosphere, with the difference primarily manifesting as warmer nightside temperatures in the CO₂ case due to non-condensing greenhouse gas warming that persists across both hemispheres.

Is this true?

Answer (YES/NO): YES